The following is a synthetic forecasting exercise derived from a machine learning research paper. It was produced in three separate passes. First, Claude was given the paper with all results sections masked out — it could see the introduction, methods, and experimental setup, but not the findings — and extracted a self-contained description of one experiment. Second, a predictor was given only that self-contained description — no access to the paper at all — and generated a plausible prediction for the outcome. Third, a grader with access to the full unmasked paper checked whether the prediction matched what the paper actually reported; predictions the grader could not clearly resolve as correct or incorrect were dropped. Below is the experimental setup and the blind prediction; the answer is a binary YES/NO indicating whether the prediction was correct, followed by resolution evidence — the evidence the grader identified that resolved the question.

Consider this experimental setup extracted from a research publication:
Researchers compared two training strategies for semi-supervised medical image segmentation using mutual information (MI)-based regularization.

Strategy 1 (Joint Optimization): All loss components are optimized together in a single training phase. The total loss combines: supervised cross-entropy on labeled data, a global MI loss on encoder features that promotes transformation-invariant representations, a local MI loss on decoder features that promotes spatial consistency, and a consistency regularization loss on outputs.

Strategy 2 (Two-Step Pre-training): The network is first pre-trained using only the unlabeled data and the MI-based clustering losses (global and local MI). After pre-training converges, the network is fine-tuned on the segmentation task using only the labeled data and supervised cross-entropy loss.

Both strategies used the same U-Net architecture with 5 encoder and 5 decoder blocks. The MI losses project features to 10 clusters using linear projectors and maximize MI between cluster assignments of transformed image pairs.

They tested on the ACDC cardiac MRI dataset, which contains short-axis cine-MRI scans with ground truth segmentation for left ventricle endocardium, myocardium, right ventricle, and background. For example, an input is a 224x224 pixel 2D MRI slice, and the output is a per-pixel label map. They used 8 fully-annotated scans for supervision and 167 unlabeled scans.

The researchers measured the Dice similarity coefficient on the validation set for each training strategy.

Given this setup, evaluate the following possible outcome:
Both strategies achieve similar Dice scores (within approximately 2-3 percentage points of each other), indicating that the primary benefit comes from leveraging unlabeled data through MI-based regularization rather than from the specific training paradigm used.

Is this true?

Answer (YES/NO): NO